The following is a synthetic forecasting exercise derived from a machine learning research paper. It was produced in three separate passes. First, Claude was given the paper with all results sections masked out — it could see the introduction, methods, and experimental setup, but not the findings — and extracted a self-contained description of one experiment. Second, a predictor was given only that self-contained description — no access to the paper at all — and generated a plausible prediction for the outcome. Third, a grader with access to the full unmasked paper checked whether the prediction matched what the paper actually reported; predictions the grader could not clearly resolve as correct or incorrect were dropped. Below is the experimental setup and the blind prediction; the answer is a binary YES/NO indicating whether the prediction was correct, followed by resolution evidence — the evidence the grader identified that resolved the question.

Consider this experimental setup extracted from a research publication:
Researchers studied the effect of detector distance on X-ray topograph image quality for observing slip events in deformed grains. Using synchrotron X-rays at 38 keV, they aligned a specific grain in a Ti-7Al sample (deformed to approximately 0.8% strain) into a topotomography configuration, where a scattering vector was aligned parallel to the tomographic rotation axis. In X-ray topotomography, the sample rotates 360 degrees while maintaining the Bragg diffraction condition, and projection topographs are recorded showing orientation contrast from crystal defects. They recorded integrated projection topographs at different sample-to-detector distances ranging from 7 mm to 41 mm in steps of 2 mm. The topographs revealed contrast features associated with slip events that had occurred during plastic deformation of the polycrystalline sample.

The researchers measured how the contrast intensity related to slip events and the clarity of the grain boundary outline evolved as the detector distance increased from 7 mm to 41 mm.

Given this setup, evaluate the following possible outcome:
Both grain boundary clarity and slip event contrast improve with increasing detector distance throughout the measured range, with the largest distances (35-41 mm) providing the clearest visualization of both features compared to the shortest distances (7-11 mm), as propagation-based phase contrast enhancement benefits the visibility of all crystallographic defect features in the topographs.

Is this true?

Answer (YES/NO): NO